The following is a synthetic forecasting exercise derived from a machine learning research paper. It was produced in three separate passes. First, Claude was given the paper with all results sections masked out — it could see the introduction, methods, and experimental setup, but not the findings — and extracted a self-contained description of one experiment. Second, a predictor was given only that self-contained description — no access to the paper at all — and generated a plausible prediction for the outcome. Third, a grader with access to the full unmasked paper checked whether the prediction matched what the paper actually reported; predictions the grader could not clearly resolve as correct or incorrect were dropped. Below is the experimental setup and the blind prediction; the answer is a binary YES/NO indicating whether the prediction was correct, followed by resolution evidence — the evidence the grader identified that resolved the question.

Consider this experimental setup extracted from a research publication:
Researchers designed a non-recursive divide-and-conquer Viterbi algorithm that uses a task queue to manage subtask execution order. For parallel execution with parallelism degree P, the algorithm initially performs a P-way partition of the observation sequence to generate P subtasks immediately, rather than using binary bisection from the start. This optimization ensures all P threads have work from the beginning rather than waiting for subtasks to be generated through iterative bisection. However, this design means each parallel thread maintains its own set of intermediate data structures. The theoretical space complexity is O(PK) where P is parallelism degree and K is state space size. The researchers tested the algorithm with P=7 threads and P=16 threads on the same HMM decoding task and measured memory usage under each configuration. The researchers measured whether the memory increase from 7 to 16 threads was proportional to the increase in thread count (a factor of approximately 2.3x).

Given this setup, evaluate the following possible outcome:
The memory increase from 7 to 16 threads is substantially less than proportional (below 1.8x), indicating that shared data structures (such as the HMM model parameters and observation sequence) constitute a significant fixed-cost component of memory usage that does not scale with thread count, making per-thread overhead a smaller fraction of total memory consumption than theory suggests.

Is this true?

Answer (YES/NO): NO